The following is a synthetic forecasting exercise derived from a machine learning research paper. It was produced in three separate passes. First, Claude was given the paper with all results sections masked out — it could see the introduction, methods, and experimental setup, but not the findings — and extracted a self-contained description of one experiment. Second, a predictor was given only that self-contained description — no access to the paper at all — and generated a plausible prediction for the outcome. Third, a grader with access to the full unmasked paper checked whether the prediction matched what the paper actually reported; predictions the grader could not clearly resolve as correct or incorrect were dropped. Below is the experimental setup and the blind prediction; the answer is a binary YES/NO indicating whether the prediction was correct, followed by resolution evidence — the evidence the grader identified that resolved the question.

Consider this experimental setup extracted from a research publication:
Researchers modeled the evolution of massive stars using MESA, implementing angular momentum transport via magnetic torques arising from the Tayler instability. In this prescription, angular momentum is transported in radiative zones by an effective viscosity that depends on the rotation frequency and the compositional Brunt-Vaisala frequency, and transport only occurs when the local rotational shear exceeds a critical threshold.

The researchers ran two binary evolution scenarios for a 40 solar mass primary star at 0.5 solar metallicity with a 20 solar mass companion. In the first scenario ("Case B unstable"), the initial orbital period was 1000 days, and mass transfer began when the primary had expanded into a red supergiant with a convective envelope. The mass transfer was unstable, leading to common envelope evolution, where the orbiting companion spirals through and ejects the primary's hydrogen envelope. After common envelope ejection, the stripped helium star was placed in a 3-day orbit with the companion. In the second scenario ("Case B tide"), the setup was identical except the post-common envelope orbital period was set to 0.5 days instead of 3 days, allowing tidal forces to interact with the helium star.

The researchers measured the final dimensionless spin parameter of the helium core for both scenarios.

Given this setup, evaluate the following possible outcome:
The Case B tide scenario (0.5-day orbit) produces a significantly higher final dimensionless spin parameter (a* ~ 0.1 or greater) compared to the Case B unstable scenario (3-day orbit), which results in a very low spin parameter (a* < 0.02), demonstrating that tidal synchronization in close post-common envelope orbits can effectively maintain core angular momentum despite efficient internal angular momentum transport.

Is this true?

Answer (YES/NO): YES